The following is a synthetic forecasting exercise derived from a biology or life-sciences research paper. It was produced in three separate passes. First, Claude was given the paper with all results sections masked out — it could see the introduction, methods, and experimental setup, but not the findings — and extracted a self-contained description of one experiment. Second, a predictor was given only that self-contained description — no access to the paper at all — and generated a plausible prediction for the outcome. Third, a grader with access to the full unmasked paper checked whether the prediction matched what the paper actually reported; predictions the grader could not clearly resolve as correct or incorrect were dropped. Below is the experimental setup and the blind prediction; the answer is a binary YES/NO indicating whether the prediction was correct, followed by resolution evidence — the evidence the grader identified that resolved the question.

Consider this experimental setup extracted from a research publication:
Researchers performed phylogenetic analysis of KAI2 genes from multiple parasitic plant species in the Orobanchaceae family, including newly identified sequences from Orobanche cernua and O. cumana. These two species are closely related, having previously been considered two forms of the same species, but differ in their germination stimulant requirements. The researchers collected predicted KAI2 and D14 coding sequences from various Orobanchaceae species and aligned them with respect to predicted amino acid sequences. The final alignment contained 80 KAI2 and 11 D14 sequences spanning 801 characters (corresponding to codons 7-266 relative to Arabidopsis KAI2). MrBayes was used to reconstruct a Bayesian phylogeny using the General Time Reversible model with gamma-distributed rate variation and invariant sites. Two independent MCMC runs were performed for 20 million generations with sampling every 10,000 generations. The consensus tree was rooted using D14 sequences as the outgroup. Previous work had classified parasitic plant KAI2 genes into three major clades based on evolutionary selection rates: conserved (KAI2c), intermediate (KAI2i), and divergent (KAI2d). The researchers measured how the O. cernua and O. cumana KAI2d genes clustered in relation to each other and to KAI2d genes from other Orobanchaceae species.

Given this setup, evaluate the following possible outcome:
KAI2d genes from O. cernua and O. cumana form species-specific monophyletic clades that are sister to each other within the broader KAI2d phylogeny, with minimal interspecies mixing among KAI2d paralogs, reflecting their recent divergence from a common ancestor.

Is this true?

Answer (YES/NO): NO